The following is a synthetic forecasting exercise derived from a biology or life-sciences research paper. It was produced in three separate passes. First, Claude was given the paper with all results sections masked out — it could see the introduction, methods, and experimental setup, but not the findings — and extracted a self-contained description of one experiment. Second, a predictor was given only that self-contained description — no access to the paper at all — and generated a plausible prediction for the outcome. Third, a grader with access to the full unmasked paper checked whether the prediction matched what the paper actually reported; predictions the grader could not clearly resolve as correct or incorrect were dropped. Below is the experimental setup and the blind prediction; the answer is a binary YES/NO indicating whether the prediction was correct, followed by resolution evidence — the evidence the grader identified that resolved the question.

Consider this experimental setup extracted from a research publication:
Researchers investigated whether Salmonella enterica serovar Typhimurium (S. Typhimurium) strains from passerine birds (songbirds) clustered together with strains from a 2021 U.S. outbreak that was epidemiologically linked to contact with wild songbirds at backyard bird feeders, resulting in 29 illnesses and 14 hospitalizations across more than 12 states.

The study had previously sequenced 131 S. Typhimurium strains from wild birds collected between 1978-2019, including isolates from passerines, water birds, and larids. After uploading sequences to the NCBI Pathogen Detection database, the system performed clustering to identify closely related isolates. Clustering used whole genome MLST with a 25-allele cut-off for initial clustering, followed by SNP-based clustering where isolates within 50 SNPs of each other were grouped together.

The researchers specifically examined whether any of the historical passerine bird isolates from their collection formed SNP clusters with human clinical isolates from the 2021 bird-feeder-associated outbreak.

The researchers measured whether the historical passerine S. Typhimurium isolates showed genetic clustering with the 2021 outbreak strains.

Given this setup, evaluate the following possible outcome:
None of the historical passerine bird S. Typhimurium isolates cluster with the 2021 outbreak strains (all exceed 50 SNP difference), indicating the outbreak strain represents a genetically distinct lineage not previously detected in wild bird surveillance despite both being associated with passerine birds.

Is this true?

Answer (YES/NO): NO